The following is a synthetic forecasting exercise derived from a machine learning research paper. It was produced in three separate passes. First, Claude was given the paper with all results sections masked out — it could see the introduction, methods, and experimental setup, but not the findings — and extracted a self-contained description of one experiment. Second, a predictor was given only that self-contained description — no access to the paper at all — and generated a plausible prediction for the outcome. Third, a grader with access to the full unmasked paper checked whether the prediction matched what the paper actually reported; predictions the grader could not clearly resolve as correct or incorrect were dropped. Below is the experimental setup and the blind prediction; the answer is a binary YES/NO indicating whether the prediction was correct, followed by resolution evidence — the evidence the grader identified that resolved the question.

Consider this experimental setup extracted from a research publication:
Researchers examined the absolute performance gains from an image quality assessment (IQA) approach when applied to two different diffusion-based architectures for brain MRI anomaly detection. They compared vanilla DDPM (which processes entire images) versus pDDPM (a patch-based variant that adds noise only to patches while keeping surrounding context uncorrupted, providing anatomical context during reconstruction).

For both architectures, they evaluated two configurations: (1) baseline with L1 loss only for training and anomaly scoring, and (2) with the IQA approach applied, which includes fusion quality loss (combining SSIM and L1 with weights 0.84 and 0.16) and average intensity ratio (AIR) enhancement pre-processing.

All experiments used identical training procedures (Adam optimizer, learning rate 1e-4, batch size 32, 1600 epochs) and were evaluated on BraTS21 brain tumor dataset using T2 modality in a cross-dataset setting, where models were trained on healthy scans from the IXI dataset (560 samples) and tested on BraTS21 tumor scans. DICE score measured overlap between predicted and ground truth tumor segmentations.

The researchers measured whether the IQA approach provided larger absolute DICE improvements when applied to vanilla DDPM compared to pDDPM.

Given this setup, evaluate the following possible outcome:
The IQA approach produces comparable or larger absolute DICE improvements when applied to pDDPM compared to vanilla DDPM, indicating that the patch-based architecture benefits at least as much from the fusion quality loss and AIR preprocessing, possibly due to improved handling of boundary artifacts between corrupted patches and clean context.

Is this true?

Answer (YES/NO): NO